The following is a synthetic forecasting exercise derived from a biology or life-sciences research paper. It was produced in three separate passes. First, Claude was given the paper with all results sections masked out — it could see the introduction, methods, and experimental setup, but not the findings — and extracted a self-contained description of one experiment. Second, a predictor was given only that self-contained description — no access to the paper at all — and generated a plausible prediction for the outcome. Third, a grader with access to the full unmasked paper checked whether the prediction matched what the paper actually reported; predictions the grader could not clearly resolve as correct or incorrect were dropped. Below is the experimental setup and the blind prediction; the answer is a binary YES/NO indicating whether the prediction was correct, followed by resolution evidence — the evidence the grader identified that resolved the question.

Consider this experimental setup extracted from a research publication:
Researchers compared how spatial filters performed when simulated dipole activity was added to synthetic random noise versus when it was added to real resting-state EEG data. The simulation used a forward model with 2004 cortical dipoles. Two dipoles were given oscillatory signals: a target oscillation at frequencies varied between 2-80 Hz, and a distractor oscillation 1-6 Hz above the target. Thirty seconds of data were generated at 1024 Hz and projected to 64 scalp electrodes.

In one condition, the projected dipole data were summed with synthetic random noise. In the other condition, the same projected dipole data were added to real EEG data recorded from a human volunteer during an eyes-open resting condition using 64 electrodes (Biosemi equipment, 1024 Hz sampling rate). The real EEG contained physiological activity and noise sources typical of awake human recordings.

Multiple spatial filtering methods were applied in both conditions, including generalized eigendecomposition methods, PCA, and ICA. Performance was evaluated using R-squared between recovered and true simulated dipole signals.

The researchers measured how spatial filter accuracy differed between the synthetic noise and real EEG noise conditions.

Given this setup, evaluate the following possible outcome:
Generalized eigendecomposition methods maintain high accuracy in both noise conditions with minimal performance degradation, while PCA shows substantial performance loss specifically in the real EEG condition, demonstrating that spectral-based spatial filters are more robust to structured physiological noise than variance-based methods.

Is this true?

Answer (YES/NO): NO